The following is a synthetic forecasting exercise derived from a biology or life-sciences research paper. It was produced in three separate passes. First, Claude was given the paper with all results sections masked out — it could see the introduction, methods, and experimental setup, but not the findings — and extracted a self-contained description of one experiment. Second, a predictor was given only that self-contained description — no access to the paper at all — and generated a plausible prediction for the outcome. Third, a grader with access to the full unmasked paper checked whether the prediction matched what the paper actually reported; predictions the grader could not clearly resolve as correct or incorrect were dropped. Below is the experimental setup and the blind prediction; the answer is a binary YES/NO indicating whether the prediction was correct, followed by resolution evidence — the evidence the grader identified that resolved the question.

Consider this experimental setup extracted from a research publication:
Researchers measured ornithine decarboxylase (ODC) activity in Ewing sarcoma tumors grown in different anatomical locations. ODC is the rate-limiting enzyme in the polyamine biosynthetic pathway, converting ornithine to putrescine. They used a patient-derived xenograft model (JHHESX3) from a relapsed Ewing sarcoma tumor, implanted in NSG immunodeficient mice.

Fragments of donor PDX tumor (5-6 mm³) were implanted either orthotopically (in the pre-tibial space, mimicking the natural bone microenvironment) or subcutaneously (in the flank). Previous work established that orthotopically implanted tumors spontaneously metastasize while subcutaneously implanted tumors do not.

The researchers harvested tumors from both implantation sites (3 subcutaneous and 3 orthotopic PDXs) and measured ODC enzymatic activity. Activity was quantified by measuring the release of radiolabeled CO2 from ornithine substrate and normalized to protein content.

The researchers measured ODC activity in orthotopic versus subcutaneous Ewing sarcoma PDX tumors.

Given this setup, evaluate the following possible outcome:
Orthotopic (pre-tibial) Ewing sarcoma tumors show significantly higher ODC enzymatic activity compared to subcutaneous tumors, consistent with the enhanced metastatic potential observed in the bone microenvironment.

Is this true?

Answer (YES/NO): NO